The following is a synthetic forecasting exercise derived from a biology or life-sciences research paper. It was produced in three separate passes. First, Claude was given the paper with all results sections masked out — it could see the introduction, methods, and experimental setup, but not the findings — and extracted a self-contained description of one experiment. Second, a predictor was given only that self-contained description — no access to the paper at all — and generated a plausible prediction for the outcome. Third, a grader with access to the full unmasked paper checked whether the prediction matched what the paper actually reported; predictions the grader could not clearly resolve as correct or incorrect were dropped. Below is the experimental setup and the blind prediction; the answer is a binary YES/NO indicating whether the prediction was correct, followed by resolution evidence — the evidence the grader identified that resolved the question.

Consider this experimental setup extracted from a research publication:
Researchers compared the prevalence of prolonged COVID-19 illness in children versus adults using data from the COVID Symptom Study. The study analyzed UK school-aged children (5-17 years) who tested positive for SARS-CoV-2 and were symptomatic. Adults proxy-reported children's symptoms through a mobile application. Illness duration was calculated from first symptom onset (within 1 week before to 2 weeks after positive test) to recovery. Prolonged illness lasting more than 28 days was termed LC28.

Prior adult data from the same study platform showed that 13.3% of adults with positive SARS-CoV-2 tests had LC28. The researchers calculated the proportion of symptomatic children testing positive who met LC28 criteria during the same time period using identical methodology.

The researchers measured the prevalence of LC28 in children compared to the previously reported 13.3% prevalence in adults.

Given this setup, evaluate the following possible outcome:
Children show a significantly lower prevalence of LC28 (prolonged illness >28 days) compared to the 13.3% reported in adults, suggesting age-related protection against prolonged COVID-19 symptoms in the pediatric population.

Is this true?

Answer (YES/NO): YES